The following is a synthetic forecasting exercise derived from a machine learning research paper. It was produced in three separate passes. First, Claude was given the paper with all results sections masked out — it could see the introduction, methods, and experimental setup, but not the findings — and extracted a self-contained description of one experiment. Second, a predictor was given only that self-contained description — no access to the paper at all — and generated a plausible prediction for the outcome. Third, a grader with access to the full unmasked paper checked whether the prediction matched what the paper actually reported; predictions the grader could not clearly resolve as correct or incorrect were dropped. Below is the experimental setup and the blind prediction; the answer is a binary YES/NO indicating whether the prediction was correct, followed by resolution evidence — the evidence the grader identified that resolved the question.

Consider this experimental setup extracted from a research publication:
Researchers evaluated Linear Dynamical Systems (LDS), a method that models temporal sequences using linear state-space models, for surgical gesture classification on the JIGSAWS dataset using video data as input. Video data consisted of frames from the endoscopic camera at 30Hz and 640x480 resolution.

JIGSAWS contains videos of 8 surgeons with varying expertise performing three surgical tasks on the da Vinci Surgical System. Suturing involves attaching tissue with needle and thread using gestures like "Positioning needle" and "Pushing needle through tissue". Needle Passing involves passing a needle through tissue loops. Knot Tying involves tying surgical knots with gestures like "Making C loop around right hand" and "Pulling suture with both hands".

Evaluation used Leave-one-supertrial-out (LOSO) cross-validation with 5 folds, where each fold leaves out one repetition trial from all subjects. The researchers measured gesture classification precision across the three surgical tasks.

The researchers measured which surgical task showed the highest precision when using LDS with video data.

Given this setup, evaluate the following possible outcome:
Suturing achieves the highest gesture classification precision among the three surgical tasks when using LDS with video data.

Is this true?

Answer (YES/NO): NO